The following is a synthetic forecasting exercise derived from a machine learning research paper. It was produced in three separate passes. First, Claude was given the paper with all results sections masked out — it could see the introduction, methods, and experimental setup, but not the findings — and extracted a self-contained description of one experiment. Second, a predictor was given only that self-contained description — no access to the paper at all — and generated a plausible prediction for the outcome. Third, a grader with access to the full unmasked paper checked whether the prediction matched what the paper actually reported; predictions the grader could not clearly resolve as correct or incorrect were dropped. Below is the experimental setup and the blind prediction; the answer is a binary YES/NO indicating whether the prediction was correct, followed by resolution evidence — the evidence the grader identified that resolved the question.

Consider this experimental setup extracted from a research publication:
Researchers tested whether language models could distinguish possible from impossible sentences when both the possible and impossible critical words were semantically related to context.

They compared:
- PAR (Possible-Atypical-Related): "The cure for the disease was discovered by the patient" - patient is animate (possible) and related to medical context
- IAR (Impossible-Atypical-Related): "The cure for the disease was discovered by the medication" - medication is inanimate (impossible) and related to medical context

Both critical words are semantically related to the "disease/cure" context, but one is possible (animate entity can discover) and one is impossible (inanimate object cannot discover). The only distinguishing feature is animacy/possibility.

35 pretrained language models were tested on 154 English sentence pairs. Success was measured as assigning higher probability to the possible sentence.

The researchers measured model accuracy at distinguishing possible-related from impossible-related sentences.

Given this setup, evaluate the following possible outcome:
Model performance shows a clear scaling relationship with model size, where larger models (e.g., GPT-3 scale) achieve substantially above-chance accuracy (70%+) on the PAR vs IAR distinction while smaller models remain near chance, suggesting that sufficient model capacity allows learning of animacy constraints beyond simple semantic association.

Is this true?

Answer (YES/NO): NO